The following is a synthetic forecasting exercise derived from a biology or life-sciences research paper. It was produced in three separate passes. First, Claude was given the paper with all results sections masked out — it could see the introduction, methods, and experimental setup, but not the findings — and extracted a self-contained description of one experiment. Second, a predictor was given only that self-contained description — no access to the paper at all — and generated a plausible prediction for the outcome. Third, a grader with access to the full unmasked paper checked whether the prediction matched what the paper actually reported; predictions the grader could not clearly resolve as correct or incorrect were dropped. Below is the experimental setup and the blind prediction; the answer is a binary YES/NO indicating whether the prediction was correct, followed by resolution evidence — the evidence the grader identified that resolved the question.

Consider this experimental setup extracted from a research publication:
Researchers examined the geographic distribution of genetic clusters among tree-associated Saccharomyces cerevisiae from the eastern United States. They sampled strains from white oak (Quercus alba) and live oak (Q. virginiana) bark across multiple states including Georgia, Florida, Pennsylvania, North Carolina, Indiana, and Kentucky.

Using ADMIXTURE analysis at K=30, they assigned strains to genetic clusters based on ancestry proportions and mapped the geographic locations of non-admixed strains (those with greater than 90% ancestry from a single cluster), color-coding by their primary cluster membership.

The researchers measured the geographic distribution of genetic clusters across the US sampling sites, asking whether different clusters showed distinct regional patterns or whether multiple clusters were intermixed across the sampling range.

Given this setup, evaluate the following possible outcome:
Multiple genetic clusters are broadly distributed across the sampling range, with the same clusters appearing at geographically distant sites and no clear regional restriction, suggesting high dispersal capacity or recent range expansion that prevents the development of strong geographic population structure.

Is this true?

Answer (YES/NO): NO